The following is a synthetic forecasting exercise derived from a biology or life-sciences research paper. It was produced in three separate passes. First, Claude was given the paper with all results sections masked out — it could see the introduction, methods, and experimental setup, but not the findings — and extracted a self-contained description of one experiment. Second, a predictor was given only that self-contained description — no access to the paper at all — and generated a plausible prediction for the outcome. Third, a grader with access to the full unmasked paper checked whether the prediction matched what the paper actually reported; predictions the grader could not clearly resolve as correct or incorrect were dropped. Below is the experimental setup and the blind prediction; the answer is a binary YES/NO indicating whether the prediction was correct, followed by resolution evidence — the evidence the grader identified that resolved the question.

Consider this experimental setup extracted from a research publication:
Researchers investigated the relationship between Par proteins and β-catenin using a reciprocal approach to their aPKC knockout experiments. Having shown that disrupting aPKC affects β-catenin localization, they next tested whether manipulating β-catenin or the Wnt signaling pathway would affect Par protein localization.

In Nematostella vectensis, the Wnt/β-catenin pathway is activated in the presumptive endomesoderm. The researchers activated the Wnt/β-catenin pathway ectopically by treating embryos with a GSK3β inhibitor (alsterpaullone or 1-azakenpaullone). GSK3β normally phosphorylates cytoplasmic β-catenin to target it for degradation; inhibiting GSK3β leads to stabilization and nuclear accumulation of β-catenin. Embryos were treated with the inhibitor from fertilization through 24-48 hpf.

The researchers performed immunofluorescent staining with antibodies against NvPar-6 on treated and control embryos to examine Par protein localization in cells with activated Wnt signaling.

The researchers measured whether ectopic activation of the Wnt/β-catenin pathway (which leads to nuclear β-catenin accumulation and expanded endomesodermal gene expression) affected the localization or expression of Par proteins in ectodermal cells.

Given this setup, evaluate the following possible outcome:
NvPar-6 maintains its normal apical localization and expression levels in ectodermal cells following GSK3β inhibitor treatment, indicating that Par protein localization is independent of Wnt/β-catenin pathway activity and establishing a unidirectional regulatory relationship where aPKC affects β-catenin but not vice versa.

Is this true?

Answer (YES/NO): NO